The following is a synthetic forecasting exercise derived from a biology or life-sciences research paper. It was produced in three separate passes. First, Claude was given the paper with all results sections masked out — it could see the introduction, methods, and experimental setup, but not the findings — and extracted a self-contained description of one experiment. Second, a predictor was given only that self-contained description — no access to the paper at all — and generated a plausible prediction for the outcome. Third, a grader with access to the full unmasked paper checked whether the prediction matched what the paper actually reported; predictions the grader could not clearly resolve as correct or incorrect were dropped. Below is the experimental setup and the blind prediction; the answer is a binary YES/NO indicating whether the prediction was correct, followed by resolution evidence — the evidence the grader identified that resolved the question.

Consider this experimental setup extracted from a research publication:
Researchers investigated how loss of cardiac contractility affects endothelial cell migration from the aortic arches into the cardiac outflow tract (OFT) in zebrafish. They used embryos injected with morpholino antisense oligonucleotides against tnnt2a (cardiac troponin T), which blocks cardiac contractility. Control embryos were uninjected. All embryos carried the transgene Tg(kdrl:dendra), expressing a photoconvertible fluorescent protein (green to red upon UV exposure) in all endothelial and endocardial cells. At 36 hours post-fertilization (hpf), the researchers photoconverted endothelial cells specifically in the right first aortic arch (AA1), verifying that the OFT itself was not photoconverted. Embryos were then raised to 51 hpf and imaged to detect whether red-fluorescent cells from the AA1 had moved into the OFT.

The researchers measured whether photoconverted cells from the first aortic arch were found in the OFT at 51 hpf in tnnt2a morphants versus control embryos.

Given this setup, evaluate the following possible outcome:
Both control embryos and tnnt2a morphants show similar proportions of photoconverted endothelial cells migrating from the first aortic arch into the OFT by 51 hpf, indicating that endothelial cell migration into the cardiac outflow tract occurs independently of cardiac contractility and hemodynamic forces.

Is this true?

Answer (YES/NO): NO